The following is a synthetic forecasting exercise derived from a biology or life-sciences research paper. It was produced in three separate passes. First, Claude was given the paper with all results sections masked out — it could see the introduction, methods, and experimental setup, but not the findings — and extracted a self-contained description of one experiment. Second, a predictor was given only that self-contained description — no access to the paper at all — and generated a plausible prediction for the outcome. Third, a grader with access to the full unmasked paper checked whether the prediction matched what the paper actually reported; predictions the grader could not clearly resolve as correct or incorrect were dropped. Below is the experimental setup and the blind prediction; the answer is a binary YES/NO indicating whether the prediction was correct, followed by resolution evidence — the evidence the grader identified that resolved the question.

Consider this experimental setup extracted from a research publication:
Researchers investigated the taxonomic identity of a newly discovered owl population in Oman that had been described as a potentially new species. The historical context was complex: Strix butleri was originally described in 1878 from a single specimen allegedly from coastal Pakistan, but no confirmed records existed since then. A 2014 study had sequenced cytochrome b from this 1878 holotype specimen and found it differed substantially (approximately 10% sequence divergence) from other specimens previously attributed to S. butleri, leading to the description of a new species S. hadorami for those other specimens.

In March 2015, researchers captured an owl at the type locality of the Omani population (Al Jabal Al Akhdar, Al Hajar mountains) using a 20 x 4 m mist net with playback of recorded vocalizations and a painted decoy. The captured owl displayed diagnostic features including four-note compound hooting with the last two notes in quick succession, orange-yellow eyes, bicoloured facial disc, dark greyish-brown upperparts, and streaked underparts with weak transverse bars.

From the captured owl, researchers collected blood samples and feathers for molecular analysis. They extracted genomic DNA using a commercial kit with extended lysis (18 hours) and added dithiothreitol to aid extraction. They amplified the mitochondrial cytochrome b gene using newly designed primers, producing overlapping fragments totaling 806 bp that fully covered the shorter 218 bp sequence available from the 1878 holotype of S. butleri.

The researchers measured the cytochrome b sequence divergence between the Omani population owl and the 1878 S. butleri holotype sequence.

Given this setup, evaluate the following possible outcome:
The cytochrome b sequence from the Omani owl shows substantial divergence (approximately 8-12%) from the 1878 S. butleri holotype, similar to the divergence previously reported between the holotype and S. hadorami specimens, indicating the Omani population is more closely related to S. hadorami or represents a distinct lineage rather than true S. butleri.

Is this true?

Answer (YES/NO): NO